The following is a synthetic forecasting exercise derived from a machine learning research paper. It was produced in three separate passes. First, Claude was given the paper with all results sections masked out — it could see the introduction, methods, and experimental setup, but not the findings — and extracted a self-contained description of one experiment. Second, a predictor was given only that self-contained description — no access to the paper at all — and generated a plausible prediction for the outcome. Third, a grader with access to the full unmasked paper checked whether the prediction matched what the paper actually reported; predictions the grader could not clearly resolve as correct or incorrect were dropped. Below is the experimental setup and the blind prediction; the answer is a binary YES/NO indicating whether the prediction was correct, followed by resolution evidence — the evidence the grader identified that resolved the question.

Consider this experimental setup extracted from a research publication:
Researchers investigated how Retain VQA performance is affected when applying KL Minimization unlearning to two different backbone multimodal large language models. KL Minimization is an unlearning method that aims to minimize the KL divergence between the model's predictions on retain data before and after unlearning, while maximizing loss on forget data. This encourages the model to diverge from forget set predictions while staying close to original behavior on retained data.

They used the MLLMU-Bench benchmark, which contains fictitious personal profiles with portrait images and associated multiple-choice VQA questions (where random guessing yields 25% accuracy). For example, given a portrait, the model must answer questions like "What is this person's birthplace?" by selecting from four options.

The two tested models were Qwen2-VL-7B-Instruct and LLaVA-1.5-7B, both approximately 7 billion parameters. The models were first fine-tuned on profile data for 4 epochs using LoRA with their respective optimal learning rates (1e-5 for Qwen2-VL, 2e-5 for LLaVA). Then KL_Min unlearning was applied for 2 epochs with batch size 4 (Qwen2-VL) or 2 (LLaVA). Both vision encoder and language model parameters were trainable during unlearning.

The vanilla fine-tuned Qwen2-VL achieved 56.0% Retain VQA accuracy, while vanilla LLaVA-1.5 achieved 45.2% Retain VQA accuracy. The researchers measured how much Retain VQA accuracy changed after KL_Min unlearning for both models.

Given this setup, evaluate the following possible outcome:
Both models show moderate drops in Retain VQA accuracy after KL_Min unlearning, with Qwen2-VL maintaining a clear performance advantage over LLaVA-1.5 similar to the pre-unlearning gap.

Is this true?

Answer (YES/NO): NO